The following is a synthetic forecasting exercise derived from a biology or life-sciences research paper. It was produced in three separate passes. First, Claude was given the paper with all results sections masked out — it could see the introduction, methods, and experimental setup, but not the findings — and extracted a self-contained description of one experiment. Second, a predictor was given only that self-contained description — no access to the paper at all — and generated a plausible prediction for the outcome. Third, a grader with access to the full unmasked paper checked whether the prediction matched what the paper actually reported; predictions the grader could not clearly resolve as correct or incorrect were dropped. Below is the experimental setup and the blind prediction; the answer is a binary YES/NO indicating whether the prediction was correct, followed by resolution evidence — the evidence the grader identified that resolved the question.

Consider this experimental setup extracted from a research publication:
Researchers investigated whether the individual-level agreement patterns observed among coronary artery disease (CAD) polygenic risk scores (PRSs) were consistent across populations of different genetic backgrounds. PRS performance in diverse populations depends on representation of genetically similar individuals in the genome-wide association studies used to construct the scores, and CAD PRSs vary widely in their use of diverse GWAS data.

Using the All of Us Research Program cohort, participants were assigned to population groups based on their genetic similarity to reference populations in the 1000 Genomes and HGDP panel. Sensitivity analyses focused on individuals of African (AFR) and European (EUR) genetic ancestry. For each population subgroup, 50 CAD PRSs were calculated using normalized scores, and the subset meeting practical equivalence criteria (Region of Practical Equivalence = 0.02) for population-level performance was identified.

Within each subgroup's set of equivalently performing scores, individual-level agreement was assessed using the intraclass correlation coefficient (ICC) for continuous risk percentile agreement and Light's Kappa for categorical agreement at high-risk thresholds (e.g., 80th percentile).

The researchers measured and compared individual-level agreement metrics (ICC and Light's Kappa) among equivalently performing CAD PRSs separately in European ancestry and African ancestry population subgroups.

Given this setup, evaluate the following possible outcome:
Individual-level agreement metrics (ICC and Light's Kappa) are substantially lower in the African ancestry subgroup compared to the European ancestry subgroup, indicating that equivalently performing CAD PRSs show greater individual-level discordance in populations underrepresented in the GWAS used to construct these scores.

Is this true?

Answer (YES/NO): NO